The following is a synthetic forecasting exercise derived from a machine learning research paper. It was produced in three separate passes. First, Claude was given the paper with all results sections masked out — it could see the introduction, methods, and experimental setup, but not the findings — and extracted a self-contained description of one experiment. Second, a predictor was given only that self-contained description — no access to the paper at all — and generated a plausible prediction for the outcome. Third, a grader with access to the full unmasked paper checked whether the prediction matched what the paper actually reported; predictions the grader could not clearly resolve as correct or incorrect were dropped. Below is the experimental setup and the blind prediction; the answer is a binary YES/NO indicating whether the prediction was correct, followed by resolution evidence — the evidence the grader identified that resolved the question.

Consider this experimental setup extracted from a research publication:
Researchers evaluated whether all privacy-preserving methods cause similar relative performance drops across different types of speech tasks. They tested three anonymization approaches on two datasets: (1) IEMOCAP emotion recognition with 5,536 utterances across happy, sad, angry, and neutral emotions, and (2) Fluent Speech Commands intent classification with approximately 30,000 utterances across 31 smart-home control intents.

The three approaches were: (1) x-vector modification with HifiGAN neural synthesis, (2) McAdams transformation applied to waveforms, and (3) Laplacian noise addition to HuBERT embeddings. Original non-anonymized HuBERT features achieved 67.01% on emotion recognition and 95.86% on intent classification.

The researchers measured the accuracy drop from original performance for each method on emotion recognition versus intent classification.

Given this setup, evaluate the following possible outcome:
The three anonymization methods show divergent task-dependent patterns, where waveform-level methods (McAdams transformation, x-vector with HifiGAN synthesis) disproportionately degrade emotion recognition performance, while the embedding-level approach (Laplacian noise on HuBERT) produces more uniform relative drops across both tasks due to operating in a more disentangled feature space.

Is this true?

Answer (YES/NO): NO